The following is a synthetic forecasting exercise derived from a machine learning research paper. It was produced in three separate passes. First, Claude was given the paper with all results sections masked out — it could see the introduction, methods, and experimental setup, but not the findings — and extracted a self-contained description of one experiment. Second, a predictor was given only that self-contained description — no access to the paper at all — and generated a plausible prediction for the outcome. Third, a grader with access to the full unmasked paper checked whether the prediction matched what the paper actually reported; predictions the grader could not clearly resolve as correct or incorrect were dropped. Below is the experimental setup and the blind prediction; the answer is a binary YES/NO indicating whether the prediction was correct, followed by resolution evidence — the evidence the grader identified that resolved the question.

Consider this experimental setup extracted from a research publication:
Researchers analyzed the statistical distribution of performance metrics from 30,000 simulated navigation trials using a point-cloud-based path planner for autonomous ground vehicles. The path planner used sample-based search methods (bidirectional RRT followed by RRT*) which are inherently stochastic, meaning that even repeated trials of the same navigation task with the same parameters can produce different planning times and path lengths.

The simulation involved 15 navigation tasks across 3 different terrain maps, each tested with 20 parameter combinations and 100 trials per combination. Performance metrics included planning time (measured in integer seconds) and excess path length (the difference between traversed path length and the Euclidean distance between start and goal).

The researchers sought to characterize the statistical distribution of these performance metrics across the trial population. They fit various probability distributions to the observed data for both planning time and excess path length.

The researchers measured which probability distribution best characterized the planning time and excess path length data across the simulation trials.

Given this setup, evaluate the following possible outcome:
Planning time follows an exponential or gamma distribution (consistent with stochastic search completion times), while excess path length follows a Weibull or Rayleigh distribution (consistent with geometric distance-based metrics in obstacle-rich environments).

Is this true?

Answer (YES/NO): NO